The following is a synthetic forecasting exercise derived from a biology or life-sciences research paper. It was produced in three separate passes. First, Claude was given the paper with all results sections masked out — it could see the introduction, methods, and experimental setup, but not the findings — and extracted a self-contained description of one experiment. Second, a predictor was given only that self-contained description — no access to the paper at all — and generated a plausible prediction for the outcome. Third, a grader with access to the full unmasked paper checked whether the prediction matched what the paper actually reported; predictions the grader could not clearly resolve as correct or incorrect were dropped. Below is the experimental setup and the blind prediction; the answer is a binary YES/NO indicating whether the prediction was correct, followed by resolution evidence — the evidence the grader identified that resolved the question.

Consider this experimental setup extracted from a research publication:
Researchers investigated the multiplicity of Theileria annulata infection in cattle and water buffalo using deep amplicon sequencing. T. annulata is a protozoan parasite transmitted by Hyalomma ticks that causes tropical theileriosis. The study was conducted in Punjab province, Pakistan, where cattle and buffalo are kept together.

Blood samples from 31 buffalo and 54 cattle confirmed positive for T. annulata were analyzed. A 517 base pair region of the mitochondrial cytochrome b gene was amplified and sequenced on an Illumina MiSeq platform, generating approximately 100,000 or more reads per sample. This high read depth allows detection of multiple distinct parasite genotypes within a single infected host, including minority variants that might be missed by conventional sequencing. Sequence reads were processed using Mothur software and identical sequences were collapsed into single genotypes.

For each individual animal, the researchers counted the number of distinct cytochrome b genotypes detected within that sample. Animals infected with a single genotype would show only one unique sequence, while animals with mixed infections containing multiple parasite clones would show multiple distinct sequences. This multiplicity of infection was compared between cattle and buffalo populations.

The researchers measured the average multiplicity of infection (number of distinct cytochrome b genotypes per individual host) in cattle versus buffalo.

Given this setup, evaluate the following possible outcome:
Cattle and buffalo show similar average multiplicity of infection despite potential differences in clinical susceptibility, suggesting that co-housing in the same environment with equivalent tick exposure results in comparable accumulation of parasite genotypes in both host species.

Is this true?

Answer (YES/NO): NO